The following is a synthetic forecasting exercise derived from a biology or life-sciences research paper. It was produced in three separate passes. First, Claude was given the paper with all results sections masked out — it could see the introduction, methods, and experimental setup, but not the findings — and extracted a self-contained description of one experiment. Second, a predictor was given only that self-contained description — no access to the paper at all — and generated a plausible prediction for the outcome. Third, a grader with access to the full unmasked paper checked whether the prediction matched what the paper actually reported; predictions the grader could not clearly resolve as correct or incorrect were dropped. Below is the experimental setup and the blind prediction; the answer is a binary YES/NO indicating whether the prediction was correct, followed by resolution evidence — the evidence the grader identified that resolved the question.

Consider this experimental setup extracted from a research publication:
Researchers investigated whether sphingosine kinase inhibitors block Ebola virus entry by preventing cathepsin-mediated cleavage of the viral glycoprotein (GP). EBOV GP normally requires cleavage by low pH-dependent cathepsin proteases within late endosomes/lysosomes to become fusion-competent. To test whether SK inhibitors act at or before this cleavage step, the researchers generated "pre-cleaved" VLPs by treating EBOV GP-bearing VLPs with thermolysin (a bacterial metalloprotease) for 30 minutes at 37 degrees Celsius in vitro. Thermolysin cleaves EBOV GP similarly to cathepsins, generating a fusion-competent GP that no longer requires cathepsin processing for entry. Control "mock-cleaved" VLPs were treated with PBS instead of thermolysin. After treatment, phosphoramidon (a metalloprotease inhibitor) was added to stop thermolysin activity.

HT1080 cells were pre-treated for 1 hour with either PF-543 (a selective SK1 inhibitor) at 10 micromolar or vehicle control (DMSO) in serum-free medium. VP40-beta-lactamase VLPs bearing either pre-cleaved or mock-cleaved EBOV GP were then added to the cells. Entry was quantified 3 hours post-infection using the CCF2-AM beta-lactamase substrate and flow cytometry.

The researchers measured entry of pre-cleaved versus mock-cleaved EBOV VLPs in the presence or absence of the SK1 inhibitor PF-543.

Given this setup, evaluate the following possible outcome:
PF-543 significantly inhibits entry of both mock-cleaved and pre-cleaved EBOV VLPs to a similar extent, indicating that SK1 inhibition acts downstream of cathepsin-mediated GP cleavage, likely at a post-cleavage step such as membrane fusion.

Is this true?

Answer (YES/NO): YES